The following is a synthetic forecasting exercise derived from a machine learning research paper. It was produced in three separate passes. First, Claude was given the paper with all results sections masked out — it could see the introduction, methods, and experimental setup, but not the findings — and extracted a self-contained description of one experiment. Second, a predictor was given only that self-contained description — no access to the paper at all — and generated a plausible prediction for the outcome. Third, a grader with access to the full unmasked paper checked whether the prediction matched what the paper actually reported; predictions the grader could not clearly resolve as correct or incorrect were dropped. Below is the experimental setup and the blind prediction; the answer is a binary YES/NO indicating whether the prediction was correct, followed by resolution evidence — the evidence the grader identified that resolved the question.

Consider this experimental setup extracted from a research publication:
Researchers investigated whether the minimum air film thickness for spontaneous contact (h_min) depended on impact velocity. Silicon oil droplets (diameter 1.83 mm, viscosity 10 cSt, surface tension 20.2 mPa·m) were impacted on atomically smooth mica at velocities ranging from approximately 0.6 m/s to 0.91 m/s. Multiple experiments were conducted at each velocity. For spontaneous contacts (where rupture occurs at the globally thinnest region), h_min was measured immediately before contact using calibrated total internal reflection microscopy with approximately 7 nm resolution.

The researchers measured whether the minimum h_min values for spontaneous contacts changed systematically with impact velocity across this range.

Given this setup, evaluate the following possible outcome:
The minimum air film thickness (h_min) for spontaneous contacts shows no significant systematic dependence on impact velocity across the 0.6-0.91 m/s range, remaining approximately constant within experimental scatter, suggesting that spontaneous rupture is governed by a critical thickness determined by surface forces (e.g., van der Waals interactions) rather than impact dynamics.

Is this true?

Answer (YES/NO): YES